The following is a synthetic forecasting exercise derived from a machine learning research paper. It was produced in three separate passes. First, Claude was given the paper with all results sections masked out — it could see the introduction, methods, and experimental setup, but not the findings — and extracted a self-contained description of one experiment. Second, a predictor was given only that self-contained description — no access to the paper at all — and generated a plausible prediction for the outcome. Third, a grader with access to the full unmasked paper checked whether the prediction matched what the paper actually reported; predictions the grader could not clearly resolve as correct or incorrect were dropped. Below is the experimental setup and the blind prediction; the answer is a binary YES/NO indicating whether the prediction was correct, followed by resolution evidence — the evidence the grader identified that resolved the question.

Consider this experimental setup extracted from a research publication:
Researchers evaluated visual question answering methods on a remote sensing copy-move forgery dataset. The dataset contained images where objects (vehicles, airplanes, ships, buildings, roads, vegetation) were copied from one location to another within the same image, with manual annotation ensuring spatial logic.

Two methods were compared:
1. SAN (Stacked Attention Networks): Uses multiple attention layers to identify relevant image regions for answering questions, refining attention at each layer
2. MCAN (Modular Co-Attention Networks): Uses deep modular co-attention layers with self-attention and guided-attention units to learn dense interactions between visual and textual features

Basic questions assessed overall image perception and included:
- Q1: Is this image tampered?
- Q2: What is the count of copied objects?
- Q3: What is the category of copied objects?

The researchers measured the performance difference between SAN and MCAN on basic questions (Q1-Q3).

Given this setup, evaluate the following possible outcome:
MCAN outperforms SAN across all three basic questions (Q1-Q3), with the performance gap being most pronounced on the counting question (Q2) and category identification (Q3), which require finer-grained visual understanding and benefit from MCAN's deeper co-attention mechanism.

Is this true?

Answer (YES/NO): NO